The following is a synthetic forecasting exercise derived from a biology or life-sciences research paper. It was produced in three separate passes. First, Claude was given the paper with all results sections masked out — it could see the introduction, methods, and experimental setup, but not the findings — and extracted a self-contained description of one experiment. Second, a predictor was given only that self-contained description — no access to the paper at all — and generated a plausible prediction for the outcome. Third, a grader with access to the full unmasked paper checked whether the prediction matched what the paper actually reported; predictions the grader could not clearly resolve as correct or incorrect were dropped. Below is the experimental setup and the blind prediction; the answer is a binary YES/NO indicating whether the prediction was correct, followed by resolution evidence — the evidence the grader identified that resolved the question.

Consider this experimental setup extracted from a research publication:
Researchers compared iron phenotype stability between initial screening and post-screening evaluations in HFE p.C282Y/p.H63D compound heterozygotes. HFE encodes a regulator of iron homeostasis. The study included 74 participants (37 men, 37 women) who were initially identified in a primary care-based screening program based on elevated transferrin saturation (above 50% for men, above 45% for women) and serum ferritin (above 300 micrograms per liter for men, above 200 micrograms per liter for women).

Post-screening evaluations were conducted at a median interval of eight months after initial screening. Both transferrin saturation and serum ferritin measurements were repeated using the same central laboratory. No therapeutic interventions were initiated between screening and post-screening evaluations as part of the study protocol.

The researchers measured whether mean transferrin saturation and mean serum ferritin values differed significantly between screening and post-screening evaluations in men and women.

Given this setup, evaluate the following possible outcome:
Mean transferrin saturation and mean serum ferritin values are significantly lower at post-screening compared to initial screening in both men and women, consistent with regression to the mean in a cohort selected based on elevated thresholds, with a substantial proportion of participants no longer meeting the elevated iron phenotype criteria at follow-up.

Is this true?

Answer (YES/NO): NO